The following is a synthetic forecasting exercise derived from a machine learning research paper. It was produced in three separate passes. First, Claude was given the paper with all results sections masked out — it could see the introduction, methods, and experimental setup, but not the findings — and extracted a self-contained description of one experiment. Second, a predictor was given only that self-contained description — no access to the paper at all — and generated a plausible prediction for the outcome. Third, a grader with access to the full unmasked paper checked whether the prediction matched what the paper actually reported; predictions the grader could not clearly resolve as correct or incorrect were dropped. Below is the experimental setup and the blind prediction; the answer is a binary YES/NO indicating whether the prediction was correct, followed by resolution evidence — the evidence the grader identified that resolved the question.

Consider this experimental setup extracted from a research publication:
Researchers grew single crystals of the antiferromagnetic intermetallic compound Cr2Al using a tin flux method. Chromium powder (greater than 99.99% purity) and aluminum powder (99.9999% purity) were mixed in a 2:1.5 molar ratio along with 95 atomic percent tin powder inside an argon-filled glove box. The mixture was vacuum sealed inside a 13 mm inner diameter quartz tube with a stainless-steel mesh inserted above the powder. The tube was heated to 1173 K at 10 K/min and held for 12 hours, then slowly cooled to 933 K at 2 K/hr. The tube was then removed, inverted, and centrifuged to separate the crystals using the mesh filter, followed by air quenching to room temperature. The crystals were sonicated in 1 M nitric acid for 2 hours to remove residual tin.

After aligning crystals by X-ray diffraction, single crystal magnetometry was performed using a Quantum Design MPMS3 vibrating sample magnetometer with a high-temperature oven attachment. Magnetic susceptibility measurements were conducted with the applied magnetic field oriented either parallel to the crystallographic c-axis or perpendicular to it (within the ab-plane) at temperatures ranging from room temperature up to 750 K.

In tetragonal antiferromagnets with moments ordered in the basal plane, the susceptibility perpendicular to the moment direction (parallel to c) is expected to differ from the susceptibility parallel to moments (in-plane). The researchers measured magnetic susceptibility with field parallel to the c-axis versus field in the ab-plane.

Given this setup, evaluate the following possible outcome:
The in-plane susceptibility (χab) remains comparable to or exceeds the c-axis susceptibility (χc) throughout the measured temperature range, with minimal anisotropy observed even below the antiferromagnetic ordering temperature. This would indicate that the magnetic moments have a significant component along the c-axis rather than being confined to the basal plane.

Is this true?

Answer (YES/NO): NO